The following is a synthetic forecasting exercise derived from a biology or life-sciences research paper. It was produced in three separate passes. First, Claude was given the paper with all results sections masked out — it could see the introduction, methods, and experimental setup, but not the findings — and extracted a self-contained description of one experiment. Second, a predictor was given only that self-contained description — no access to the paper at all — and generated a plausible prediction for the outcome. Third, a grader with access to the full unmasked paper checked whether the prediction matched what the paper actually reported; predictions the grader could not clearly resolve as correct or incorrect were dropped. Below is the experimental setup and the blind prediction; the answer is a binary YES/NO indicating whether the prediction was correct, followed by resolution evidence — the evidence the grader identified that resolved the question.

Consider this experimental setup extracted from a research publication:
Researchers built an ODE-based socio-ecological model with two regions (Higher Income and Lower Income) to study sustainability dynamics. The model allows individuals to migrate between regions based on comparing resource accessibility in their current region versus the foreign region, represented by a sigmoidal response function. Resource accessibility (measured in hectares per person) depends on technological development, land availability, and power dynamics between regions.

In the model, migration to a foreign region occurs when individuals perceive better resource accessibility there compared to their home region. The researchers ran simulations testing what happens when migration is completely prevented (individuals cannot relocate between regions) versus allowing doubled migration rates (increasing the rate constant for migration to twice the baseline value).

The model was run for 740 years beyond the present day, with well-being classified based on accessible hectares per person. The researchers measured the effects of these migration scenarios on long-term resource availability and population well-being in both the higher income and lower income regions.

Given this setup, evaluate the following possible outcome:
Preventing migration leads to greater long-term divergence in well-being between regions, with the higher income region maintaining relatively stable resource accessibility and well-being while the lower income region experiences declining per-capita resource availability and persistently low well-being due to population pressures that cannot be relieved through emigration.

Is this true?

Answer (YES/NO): NO